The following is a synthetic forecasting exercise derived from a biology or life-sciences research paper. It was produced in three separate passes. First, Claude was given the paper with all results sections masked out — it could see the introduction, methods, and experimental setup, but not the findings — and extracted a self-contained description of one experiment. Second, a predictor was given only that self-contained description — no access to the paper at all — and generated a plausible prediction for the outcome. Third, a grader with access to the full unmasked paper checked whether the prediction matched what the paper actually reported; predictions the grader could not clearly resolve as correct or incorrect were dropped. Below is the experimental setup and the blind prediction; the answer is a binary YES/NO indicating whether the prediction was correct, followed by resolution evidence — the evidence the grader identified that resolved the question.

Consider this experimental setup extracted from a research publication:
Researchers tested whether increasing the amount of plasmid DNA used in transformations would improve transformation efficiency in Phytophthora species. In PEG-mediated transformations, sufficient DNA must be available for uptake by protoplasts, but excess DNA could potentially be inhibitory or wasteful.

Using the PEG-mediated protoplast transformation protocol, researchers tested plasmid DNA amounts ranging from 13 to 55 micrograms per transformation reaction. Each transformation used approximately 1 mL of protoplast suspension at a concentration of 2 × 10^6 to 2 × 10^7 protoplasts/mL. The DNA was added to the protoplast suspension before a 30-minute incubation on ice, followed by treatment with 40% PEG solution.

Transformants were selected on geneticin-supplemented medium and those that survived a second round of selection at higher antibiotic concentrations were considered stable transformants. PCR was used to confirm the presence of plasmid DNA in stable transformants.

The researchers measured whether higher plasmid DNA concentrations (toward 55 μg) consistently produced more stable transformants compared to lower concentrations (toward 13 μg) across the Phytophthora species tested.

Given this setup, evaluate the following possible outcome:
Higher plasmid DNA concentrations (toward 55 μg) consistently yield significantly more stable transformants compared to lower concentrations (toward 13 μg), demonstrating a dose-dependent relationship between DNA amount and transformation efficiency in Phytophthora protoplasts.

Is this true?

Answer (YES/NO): NO